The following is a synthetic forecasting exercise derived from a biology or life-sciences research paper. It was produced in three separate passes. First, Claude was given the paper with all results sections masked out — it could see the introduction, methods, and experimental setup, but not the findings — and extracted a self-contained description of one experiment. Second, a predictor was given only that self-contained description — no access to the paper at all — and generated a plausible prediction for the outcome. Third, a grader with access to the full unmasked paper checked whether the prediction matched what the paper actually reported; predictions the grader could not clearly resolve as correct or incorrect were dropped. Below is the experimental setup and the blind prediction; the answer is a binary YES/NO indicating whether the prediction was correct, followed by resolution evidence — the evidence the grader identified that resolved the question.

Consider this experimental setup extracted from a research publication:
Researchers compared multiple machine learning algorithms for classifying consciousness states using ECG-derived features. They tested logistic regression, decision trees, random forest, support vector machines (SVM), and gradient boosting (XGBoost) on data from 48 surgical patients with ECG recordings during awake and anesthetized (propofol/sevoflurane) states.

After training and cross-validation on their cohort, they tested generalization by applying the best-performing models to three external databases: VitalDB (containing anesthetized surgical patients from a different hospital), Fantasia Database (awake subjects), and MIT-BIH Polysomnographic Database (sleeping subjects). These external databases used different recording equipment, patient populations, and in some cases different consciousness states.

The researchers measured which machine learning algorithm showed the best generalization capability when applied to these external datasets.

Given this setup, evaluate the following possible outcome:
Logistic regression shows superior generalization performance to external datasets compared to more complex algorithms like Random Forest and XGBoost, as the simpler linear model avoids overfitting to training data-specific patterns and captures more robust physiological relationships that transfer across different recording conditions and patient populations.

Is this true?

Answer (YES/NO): NO